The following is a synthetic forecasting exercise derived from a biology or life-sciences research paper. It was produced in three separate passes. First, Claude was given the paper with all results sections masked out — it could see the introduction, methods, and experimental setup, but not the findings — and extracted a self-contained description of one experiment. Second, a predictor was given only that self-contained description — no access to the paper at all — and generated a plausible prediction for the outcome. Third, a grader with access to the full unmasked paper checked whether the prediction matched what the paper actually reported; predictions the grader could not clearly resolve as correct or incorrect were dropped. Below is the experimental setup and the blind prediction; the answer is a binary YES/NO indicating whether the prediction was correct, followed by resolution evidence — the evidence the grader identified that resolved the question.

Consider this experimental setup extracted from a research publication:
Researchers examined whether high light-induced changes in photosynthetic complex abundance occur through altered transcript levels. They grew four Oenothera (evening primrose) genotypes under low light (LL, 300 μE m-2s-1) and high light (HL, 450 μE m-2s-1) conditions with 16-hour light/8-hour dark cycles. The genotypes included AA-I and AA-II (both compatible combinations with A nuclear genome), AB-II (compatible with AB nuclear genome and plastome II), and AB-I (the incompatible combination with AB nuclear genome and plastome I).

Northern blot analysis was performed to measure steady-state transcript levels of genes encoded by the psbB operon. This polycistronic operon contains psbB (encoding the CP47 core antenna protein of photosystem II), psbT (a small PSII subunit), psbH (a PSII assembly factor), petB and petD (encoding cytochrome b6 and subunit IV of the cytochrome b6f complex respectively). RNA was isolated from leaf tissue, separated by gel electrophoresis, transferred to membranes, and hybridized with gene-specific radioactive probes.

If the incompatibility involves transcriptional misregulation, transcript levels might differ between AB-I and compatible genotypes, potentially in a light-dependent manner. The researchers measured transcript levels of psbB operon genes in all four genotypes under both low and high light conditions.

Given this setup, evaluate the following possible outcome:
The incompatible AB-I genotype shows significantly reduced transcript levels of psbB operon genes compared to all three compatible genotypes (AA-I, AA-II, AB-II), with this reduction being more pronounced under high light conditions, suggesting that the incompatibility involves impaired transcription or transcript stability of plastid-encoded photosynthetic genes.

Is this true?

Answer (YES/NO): NO